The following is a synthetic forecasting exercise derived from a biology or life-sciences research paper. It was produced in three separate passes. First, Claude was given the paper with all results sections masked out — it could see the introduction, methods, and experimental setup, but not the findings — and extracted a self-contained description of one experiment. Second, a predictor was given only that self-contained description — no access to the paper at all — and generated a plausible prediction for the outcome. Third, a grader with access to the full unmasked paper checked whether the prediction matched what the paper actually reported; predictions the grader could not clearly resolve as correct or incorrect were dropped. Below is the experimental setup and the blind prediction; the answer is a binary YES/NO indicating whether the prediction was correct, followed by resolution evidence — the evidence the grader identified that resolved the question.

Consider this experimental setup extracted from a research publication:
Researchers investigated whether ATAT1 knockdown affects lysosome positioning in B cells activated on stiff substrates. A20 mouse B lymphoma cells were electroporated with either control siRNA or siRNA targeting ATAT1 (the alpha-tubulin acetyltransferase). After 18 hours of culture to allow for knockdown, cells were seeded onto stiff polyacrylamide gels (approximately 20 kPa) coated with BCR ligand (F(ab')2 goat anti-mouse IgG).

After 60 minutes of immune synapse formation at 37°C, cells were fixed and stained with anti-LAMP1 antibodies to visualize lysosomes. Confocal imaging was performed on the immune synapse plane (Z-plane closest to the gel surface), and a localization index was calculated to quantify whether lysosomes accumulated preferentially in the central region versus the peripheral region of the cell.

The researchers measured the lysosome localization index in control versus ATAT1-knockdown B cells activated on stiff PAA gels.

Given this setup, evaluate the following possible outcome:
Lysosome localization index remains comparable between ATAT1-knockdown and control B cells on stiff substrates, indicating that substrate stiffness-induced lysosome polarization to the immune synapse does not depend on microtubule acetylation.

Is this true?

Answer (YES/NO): NO